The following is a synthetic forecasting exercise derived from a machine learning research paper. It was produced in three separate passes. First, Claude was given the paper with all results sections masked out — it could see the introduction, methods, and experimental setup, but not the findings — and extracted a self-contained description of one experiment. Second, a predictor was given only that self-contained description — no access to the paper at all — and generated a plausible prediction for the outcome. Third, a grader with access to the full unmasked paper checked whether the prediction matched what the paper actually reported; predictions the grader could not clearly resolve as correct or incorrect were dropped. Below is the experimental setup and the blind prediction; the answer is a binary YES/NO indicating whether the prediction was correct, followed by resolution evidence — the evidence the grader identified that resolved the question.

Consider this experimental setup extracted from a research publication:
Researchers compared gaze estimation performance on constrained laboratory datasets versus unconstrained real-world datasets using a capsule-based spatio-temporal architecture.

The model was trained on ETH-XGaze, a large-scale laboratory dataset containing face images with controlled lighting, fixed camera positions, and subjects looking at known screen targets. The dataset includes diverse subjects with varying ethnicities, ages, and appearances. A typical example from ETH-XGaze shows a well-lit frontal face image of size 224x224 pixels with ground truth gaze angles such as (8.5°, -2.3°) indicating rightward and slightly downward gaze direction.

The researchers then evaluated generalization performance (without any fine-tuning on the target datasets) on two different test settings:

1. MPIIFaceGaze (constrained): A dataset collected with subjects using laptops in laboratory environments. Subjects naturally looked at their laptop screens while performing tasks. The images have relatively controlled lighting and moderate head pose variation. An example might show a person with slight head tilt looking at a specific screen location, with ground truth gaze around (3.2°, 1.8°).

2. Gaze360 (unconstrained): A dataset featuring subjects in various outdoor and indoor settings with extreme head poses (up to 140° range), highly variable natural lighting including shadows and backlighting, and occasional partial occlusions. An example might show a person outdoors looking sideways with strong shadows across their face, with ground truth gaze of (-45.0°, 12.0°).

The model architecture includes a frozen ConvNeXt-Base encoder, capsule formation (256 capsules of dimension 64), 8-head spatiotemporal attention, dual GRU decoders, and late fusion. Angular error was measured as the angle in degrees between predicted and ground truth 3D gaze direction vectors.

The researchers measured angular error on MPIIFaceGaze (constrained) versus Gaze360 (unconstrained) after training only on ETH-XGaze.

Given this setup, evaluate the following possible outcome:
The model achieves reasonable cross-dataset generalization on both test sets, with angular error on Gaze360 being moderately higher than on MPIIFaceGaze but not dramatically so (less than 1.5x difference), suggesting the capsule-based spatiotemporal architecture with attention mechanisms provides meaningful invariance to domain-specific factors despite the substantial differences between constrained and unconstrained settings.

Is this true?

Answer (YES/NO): NO